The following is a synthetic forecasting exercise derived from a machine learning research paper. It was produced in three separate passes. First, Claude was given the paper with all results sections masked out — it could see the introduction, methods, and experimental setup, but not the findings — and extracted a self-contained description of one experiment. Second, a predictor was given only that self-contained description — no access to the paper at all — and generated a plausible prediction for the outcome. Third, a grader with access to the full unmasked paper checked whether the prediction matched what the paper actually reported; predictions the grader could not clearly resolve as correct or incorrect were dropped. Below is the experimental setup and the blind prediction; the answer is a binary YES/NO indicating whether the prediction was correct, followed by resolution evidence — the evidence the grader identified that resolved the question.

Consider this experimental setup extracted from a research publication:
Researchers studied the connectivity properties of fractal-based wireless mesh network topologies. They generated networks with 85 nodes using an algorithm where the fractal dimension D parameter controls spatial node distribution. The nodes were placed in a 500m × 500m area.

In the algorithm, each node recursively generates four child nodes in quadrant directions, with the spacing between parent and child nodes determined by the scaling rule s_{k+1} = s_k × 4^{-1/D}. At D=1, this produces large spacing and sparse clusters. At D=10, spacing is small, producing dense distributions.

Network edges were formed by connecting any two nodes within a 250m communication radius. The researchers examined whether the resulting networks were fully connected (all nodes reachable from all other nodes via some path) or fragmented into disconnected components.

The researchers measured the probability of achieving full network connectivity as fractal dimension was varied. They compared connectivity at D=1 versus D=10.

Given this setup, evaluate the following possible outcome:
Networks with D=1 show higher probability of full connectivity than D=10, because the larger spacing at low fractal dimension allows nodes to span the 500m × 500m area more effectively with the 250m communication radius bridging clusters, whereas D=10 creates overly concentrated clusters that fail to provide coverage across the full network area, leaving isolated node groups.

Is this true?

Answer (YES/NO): NO